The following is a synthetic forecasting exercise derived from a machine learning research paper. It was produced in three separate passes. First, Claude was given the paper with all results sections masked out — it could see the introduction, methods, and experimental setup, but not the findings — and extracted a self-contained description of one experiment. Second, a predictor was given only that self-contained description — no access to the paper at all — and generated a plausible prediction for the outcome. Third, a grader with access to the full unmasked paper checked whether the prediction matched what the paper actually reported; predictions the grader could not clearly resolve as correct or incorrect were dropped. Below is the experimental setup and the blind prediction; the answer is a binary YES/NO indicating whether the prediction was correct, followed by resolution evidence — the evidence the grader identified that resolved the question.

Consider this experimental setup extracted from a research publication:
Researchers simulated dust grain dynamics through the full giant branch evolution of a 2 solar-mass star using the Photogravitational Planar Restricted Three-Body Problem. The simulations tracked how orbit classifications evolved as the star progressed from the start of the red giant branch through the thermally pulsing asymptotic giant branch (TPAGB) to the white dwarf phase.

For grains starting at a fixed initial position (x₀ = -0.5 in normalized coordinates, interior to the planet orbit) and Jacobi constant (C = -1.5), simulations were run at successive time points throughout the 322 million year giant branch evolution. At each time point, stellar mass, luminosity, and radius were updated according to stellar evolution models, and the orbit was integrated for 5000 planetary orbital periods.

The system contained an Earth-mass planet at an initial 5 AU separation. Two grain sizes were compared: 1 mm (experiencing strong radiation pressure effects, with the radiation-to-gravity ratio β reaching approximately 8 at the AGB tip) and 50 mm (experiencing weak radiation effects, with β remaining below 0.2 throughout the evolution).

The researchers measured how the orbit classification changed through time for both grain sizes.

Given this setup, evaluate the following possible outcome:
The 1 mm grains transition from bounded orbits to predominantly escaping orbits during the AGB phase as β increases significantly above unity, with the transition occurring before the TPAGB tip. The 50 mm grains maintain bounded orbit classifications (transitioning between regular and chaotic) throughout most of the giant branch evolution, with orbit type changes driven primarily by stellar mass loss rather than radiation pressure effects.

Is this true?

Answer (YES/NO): NO